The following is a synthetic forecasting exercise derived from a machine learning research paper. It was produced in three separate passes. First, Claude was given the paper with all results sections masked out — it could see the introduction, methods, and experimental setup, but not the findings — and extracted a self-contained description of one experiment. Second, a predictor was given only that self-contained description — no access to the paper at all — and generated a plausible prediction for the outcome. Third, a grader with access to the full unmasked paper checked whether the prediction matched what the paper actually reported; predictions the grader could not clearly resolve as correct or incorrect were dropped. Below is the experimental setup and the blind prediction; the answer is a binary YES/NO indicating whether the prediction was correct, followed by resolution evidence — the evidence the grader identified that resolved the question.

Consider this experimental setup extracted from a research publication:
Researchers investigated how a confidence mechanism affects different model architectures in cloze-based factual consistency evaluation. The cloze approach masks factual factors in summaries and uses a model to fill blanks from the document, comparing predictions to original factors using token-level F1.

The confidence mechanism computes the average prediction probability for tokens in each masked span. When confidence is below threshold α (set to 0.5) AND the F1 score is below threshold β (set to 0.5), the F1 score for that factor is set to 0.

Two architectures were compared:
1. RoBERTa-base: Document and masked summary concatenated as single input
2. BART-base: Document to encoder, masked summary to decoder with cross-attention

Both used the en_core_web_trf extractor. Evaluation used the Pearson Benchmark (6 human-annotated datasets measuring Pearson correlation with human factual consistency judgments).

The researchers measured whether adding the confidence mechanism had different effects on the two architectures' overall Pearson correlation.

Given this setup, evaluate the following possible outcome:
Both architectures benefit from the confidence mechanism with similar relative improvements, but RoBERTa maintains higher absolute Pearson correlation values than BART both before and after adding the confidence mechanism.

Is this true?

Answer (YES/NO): NO